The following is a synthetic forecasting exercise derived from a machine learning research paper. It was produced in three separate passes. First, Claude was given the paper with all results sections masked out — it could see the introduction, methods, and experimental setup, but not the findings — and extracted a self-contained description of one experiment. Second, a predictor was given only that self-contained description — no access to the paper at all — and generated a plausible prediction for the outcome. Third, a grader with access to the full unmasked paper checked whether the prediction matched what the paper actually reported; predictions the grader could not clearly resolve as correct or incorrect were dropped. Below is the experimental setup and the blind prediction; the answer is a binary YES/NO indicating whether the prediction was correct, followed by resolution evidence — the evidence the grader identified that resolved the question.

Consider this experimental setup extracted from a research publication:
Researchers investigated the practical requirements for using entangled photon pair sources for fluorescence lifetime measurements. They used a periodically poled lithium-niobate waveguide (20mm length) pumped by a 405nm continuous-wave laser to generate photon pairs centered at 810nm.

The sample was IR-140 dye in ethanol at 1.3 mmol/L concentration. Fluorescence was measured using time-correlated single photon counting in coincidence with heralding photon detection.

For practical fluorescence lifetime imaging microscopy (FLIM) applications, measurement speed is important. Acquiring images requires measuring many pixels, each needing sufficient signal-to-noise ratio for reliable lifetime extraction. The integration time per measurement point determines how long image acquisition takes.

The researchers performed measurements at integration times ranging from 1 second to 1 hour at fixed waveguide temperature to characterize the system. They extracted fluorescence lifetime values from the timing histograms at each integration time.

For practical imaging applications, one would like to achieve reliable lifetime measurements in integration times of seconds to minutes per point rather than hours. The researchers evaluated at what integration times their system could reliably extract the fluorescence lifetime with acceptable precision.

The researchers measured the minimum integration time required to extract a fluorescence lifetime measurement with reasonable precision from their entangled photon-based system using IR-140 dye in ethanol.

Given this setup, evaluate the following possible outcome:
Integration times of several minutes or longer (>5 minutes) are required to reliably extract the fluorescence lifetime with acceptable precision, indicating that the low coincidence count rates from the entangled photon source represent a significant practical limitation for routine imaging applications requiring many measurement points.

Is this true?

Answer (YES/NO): YES